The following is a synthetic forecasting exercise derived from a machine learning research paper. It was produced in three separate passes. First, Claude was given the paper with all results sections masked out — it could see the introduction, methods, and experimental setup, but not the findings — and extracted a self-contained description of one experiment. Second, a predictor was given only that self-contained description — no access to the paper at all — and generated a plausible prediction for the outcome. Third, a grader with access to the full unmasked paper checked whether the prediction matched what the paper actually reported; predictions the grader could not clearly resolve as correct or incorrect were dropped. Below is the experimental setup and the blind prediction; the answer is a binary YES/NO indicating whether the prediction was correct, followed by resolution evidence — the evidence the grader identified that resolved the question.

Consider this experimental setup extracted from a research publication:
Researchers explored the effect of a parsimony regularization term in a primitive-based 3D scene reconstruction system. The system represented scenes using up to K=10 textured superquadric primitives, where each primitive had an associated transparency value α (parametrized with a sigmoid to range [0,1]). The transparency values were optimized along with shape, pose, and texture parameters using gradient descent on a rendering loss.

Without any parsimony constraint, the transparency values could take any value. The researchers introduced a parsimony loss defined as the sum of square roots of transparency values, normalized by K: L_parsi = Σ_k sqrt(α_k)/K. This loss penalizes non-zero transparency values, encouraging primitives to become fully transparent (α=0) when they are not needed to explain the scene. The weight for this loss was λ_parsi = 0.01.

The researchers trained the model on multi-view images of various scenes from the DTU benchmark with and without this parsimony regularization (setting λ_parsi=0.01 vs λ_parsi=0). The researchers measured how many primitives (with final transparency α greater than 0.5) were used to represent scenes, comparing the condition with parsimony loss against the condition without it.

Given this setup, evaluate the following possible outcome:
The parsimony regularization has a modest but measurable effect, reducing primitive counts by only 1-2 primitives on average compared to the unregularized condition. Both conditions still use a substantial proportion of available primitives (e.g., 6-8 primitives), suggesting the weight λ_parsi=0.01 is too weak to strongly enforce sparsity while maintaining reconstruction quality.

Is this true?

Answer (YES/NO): NO